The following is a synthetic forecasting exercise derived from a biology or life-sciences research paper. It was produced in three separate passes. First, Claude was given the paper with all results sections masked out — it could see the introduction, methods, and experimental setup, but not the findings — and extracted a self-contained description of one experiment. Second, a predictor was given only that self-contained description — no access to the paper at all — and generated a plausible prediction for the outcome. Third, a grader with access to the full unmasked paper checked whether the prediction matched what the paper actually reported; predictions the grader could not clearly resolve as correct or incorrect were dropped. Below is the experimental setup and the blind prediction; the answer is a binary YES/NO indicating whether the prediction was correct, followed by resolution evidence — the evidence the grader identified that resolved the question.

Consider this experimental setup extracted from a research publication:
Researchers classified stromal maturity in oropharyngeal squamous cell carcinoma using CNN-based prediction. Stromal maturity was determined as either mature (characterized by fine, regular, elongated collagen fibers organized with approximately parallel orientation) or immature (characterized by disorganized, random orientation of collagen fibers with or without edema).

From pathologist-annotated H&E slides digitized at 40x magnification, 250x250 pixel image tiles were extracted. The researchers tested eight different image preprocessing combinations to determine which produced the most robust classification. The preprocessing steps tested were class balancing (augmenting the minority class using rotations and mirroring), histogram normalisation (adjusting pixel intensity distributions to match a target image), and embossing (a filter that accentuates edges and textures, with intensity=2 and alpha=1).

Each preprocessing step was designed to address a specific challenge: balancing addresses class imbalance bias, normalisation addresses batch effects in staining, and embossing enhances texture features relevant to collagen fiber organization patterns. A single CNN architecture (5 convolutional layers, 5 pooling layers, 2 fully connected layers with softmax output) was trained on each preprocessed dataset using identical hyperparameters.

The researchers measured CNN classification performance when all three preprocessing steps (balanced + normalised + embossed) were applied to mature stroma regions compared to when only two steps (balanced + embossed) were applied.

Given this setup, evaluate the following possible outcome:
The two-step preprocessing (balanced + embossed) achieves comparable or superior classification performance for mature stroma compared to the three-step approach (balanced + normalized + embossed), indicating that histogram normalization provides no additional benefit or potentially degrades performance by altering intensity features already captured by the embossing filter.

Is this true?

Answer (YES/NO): YES